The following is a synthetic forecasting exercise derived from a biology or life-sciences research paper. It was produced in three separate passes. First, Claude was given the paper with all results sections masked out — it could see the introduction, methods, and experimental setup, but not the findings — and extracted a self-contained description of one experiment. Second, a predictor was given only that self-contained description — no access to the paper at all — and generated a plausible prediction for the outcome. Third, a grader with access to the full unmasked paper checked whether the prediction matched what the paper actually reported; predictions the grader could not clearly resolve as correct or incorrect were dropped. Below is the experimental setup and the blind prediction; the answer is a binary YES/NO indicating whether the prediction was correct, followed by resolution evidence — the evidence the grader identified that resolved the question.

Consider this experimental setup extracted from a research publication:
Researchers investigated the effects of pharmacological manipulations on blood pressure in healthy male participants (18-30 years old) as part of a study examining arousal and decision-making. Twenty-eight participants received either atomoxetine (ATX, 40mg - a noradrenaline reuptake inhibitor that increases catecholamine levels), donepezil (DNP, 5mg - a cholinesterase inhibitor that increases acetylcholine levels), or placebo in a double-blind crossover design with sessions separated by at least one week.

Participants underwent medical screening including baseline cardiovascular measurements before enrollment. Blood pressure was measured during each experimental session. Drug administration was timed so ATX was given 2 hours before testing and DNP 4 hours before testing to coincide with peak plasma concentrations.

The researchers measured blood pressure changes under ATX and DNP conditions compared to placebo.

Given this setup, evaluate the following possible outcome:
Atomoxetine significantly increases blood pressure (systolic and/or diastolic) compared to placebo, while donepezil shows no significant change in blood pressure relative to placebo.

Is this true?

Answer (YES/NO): YES